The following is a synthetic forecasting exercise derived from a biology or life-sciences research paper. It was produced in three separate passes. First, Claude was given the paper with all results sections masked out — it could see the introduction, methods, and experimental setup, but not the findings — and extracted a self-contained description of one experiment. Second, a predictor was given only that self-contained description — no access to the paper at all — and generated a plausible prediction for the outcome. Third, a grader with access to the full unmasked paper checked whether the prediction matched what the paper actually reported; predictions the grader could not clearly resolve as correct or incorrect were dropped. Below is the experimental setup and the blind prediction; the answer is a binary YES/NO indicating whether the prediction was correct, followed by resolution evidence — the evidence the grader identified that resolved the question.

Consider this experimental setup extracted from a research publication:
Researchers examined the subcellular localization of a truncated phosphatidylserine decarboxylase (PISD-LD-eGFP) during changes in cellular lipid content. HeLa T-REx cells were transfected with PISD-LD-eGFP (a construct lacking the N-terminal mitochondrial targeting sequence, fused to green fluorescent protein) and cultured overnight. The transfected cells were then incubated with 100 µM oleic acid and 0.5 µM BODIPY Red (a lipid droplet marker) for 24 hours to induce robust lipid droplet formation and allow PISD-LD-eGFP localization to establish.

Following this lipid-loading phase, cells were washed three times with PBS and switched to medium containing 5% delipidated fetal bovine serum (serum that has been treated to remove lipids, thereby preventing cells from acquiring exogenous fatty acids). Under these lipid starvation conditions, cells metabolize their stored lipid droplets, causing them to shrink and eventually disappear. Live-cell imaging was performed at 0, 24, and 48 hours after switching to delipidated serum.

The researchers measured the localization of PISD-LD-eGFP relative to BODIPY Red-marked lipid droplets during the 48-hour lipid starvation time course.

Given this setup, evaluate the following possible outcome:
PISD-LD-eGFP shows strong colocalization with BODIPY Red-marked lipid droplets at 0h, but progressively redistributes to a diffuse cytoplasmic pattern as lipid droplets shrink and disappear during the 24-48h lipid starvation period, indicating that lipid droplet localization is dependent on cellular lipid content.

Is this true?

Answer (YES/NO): NO